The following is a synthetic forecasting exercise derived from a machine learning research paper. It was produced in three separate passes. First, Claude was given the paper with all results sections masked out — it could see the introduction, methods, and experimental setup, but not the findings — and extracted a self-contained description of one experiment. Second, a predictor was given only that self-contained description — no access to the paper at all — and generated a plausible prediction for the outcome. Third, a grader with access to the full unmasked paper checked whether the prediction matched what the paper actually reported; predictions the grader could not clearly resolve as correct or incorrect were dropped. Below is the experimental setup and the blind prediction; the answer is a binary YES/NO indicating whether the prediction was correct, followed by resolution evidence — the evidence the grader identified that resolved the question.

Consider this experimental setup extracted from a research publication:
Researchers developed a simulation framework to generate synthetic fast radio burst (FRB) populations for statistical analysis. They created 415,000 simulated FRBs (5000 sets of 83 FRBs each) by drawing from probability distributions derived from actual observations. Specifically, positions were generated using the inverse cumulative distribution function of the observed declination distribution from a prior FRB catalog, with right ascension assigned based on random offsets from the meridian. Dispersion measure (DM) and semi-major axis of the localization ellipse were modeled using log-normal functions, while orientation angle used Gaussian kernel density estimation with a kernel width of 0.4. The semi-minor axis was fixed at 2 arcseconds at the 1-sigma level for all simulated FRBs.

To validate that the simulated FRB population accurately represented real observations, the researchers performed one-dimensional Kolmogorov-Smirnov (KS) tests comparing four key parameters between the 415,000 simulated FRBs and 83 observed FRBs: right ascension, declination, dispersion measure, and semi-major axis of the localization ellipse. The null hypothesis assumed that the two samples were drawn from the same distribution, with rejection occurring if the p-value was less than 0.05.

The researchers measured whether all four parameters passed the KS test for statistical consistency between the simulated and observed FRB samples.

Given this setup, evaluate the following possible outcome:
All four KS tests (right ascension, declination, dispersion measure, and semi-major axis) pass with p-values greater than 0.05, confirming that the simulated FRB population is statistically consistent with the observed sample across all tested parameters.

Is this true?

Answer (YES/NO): NO